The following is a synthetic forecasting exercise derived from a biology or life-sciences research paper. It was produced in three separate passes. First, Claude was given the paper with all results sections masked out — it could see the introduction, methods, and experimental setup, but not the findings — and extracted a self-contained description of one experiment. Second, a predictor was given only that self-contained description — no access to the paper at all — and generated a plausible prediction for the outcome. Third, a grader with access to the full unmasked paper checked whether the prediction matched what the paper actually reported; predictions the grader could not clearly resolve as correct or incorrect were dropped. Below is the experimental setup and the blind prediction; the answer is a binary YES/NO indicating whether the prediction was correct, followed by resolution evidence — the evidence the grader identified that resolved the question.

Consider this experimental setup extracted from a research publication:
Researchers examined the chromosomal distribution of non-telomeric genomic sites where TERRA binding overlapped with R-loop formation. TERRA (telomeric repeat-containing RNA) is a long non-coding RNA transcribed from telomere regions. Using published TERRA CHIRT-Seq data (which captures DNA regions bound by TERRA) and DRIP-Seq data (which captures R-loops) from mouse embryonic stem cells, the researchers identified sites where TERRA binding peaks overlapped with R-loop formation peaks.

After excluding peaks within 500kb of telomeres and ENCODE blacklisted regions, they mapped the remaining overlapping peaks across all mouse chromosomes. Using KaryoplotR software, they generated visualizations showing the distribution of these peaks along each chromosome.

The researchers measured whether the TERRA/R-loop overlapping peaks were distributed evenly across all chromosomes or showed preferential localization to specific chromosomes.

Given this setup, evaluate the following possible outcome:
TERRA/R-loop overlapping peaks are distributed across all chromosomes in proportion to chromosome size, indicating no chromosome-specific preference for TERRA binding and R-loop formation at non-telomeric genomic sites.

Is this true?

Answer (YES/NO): NO